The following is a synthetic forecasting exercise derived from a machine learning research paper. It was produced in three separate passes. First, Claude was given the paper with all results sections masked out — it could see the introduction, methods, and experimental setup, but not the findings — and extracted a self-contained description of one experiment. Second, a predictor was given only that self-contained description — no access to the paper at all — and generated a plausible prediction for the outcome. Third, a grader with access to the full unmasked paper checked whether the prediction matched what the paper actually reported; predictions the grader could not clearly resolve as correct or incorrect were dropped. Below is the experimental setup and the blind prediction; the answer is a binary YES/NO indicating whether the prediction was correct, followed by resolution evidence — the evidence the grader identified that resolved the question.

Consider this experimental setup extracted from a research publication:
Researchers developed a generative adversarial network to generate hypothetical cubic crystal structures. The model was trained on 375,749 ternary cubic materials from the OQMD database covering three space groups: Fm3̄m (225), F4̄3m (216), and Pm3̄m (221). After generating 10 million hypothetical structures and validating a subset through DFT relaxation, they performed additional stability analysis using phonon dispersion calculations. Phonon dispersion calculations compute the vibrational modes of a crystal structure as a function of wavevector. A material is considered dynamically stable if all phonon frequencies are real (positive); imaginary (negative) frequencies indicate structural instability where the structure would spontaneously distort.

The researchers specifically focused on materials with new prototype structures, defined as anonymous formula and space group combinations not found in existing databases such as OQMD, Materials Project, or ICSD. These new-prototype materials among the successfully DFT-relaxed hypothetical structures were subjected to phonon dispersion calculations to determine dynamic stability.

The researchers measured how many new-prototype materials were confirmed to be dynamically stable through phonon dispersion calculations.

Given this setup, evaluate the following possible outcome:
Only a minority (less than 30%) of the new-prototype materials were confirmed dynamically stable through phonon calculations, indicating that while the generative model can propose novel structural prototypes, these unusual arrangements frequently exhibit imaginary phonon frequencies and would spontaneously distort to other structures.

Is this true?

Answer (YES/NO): YES